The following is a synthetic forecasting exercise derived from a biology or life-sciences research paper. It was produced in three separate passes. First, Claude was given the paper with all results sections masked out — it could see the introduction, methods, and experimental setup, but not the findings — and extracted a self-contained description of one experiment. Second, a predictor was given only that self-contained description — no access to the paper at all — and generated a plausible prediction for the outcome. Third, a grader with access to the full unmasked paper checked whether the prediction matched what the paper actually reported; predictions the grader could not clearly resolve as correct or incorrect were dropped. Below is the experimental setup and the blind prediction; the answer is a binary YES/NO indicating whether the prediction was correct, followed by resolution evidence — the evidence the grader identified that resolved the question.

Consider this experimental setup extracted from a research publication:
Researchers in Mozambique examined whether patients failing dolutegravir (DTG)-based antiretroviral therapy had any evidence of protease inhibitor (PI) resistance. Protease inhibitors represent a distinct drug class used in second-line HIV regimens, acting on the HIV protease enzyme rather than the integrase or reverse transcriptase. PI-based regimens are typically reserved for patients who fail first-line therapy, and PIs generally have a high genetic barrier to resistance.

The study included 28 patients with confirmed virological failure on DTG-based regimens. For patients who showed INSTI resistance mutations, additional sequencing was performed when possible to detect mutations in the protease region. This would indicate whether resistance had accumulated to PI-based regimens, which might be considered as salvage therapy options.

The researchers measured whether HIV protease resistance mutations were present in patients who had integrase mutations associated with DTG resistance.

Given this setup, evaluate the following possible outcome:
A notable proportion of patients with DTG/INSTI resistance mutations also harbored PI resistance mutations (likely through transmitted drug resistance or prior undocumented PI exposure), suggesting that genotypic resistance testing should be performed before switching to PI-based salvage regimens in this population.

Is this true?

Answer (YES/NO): NO